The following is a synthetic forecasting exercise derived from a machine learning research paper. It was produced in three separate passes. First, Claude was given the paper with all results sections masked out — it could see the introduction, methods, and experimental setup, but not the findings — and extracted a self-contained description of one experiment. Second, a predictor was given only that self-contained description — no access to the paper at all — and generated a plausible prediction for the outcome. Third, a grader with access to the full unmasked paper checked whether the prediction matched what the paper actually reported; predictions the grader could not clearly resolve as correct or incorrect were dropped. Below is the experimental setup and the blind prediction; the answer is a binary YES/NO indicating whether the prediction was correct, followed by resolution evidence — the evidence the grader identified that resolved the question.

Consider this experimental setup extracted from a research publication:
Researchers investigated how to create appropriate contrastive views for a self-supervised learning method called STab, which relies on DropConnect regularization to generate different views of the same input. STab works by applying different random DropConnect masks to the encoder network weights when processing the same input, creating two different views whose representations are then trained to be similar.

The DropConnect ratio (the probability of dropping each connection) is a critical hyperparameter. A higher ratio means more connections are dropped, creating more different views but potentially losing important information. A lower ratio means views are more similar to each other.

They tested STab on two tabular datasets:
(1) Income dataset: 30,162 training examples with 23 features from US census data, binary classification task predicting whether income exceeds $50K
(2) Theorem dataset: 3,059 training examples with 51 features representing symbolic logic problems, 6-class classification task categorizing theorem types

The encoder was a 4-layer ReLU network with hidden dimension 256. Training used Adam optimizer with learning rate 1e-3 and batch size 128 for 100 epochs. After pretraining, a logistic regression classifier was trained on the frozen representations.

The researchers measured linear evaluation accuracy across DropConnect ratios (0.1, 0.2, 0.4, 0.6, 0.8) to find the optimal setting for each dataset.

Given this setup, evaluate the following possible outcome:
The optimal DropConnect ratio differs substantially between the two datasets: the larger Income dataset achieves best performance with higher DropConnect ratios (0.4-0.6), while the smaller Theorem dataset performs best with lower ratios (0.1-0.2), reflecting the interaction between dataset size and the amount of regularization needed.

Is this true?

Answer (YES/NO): NO